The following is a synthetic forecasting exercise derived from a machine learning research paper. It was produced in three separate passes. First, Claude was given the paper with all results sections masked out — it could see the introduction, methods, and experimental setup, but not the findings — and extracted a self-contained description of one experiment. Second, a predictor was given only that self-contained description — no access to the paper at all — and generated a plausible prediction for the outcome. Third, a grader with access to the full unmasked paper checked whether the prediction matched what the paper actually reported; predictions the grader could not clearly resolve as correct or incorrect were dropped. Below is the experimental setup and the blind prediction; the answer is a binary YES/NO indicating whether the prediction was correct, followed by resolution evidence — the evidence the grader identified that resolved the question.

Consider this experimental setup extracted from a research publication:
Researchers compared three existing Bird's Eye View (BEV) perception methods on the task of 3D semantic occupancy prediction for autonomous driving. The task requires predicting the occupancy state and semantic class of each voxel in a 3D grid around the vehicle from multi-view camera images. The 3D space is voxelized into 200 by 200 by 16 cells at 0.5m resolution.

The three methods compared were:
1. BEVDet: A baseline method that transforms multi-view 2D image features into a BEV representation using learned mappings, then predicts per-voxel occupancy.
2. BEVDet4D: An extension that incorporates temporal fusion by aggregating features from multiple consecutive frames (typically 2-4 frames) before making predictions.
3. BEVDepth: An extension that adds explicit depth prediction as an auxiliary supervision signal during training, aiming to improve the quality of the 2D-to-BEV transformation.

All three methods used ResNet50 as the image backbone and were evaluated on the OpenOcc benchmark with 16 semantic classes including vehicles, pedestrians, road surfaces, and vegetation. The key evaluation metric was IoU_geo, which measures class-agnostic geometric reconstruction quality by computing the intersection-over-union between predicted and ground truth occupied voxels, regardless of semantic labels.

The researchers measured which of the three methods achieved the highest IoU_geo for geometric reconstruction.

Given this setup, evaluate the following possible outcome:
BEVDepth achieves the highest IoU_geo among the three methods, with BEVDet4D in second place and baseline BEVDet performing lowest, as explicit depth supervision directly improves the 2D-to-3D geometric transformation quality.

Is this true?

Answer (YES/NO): NO